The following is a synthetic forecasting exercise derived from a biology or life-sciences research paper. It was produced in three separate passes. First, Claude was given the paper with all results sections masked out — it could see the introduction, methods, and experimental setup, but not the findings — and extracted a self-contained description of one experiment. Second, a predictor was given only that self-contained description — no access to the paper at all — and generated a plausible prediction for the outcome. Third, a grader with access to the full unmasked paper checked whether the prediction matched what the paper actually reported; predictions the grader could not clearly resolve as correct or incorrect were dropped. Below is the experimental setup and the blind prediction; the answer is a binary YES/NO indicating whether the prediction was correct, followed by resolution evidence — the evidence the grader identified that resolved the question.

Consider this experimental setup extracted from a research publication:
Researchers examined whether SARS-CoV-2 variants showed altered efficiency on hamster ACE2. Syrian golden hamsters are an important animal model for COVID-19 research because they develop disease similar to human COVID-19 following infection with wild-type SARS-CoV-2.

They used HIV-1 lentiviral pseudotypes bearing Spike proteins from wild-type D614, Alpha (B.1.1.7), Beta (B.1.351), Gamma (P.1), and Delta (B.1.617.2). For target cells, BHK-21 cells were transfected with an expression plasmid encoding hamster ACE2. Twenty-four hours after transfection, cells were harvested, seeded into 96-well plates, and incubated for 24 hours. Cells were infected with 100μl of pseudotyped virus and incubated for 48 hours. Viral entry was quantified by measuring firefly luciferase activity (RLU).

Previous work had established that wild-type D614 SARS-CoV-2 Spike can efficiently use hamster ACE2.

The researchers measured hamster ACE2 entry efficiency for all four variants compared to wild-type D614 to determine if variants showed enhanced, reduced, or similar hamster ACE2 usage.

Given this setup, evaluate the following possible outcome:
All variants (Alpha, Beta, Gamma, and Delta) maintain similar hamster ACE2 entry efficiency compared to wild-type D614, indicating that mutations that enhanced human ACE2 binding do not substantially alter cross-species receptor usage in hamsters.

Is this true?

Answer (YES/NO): YES